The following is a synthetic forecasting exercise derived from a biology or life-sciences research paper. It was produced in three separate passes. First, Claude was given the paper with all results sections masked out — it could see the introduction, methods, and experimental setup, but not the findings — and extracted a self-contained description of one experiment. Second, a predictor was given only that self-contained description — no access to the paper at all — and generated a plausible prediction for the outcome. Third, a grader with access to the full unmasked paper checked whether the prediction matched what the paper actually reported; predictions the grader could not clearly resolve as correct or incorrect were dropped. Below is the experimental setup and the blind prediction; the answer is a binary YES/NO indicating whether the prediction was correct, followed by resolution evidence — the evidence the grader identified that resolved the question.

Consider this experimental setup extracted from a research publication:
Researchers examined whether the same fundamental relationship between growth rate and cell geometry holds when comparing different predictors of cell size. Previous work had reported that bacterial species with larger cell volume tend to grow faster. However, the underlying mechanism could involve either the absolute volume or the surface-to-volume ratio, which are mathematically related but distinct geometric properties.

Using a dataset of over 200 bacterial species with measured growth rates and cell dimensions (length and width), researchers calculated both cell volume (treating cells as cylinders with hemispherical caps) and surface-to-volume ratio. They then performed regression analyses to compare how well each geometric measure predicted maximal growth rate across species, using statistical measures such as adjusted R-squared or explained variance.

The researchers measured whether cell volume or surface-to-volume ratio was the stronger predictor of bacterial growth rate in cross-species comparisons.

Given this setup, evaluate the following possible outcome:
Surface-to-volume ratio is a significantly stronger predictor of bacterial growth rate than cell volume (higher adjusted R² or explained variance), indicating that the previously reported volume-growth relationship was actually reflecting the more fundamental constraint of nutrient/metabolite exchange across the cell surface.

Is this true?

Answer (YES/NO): NO